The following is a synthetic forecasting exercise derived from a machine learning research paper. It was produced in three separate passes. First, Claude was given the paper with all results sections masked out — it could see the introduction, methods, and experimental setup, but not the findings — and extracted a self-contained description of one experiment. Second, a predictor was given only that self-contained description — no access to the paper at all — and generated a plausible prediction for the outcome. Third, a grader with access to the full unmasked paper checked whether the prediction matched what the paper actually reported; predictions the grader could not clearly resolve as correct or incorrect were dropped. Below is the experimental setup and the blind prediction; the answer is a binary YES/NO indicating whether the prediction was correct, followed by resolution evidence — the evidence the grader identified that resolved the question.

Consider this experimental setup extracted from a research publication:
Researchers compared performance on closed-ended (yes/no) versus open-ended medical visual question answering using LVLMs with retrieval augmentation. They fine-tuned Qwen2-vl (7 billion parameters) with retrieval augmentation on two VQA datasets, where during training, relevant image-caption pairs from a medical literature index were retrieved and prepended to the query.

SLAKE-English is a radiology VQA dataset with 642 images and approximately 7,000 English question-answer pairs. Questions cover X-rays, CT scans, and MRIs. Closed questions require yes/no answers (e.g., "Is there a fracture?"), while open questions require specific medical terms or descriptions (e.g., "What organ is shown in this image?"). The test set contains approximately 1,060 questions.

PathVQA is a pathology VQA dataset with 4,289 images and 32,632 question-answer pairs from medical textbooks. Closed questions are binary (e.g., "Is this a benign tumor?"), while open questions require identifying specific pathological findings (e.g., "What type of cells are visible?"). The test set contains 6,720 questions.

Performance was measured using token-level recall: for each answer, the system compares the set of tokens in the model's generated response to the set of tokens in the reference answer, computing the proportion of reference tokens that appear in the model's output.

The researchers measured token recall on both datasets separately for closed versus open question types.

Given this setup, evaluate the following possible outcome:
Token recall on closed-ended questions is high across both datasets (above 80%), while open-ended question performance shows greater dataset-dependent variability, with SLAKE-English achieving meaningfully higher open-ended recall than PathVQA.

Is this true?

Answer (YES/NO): YES